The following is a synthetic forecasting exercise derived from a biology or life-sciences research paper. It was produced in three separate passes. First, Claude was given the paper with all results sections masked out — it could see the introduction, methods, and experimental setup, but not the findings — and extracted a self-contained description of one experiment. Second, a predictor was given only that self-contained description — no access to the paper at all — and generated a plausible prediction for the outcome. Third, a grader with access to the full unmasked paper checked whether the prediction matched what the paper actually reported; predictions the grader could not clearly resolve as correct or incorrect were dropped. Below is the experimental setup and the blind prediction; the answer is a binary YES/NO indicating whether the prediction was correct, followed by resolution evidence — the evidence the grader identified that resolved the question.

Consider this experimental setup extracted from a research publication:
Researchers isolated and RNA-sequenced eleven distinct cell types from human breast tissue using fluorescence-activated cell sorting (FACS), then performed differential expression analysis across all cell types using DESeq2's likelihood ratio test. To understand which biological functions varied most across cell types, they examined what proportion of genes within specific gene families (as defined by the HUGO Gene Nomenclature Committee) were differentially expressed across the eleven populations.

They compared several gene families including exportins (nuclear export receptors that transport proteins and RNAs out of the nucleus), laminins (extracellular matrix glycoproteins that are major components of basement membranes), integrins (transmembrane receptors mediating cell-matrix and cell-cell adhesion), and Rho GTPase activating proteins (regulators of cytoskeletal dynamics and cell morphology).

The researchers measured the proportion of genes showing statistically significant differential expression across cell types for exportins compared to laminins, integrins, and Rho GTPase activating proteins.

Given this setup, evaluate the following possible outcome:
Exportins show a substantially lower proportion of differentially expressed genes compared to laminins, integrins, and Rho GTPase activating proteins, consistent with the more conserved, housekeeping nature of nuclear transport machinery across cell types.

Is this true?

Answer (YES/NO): YES